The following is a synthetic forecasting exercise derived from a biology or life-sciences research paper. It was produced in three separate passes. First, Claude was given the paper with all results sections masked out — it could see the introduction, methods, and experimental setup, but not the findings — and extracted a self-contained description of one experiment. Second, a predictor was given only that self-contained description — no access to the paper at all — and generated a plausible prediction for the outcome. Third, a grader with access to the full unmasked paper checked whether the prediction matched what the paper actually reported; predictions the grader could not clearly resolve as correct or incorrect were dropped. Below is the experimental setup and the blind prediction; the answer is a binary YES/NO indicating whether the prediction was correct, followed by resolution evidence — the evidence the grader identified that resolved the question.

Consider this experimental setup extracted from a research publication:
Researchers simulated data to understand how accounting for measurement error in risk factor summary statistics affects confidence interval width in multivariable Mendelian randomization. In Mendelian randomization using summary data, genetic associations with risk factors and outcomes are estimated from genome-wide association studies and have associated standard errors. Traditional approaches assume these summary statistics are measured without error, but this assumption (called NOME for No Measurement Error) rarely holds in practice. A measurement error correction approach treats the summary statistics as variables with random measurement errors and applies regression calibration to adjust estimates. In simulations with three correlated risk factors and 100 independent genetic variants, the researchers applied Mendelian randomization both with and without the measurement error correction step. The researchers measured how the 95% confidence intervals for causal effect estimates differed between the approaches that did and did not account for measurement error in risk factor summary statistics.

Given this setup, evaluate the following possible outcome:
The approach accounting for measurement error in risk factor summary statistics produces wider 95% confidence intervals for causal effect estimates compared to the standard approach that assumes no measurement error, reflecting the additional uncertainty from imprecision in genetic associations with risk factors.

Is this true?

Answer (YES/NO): YES